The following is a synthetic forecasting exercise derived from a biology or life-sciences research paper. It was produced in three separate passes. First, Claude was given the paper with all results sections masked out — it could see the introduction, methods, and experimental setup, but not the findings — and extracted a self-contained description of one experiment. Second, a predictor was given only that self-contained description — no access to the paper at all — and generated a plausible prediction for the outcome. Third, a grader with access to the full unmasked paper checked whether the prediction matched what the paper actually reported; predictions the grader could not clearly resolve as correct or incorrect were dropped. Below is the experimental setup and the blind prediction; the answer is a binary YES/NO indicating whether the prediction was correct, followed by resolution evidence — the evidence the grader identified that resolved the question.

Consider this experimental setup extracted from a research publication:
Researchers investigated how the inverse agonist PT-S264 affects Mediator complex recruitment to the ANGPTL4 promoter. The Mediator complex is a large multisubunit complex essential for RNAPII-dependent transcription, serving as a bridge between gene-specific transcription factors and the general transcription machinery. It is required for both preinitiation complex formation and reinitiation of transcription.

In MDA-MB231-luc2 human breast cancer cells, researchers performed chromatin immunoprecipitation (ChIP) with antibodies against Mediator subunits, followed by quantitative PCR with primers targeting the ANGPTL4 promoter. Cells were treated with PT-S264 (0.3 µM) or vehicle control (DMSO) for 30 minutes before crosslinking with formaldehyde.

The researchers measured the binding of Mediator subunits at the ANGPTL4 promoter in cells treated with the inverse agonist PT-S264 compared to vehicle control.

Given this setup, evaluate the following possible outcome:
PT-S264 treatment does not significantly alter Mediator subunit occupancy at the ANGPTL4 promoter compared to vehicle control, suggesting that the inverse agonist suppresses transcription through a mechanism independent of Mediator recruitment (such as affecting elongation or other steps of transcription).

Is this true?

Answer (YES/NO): NO